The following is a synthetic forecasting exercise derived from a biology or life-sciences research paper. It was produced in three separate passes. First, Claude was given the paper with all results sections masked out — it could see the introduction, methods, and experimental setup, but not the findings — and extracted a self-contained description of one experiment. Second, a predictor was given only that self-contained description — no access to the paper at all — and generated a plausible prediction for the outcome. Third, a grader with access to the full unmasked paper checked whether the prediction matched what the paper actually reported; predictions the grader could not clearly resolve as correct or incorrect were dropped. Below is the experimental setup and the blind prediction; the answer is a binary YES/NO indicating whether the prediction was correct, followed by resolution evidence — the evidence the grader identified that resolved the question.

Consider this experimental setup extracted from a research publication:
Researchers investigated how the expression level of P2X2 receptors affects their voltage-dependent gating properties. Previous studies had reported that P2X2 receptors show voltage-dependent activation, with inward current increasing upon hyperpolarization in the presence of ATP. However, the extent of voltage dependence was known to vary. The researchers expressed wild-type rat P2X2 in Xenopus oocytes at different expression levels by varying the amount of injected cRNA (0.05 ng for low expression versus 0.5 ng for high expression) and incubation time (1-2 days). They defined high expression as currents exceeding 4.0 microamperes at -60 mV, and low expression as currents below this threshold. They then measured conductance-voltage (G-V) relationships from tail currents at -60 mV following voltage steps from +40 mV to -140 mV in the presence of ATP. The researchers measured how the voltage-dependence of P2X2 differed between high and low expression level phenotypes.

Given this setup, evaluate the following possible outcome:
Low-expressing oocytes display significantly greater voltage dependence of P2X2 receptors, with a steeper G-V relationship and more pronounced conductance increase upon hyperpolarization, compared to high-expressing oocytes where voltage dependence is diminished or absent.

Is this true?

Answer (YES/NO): YES